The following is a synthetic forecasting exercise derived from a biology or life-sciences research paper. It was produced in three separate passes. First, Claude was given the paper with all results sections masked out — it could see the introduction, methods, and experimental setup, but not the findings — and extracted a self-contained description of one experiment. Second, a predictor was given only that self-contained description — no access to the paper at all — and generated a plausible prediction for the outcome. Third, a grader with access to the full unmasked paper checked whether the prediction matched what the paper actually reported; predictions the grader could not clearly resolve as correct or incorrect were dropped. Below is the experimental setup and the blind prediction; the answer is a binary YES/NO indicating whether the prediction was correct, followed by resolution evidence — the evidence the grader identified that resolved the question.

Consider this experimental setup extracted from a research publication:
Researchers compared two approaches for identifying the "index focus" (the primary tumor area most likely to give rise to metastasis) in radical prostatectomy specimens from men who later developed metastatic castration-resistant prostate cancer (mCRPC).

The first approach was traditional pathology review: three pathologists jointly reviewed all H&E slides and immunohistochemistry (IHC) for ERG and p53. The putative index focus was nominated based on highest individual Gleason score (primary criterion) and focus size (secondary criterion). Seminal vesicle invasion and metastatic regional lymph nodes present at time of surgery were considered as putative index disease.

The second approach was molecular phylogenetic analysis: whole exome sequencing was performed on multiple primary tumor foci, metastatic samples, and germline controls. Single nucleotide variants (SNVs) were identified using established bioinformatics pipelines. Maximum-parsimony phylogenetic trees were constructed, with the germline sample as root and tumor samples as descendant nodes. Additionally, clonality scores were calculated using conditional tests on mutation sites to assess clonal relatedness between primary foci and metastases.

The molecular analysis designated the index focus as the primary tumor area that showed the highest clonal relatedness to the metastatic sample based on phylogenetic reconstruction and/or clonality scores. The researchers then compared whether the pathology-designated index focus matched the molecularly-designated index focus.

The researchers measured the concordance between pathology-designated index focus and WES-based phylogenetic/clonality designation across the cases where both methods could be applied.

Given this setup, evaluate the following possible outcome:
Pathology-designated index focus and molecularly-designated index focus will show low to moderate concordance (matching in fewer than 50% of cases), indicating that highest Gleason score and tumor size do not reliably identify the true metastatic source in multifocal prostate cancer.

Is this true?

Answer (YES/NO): NO